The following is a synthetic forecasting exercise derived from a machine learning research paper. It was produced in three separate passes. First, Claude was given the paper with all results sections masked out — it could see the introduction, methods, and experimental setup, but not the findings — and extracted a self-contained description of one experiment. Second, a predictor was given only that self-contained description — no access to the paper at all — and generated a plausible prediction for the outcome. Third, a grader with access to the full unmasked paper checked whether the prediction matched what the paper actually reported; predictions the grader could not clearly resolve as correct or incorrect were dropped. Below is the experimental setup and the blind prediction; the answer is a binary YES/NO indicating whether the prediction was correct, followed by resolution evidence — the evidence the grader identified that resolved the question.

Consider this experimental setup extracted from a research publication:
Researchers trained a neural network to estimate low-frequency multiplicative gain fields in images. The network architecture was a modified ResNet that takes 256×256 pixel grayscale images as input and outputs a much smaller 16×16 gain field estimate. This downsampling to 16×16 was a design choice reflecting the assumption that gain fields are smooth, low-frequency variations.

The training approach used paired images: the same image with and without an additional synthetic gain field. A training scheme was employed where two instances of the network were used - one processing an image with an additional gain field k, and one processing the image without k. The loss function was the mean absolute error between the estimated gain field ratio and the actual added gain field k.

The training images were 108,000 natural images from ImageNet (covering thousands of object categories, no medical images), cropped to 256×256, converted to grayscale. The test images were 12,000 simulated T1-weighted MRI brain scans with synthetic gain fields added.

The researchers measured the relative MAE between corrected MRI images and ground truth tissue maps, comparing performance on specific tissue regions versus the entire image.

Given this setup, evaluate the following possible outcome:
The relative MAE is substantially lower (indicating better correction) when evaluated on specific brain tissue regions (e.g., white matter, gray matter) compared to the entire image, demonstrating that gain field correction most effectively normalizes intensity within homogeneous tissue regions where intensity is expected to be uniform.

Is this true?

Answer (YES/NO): YES